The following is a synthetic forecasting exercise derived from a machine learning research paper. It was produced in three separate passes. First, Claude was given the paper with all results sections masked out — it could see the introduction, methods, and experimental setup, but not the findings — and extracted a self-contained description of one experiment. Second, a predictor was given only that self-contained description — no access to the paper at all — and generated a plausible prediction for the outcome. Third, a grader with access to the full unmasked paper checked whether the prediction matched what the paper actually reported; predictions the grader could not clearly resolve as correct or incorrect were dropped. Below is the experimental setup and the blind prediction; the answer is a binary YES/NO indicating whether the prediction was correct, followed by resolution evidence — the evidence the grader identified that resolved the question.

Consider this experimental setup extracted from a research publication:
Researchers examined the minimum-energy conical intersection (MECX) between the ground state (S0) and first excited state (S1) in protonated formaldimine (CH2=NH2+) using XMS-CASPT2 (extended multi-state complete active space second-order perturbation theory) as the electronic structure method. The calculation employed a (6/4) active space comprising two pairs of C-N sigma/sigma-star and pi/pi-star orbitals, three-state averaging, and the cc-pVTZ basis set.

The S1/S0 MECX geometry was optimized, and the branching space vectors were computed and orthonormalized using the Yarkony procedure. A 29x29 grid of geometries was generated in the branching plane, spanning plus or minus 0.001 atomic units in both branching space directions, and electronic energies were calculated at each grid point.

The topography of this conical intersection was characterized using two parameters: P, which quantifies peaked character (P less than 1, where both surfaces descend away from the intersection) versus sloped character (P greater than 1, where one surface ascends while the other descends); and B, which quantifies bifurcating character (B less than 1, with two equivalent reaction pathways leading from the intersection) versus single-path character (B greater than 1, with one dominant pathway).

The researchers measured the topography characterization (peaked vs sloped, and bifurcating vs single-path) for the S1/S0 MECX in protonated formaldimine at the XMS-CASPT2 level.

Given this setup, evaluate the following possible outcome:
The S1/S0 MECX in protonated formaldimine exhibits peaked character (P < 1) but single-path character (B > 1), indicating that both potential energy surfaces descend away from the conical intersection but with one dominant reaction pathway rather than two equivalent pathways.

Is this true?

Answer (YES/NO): NO